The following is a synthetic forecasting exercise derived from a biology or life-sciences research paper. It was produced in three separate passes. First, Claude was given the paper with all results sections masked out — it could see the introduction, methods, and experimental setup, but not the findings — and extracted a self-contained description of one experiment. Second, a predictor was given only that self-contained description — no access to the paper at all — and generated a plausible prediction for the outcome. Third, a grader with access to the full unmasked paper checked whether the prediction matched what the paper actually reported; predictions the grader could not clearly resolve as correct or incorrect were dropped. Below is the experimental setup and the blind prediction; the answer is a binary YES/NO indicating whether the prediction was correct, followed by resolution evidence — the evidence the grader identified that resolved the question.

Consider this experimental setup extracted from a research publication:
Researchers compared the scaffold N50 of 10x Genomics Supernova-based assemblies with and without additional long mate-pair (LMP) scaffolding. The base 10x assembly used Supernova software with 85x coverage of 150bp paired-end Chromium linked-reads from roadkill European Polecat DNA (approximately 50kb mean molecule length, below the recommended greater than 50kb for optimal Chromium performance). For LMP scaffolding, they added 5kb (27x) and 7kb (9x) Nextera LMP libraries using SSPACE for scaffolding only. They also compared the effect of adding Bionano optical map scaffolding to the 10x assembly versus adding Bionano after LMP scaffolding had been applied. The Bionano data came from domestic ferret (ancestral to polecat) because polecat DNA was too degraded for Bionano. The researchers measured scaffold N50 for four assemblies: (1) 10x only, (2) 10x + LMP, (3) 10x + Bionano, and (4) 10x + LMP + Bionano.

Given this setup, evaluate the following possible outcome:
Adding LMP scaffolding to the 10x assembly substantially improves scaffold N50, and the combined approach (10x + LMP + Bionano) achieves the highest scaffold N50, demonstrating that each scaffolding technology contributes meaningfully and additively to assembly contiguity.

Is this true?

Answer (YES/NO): YES